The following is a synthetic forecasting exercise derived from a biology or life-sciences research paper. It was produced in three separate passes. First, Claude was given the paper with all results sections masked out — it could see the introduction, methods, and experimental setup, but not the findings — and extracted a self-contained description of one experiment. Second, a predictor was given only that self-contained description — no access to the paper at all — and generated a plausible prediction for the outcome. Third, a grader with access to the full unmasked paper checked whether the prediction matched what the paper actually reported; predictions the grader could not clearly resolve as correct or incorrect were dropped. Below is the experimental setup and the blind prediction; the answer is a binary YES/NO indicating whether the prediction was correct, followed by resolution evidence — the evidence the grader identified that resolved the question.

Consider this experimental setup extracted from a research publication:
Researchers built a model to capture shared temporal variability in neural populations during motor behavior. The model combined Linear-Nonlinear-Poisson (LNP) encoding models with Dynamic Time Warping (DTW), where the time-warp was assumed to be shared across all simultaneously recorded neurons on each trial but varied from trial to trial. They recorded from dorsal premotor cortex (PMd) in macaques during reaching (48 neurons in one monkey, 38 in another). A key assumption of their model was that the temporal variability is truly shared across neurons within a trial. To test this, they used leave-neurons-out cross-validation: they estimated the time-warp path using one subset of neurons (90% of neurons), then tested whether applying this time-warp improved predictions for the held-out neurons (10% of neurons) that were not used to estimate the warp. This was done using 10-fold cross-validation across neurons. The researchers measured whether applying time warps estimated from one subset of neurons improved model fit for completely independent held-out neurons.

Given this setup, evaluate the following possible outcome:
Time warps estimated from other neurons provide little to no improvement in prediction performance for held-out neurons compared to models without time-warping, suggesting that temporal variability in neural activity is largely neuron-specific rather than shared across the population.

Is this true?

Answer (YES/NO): NO